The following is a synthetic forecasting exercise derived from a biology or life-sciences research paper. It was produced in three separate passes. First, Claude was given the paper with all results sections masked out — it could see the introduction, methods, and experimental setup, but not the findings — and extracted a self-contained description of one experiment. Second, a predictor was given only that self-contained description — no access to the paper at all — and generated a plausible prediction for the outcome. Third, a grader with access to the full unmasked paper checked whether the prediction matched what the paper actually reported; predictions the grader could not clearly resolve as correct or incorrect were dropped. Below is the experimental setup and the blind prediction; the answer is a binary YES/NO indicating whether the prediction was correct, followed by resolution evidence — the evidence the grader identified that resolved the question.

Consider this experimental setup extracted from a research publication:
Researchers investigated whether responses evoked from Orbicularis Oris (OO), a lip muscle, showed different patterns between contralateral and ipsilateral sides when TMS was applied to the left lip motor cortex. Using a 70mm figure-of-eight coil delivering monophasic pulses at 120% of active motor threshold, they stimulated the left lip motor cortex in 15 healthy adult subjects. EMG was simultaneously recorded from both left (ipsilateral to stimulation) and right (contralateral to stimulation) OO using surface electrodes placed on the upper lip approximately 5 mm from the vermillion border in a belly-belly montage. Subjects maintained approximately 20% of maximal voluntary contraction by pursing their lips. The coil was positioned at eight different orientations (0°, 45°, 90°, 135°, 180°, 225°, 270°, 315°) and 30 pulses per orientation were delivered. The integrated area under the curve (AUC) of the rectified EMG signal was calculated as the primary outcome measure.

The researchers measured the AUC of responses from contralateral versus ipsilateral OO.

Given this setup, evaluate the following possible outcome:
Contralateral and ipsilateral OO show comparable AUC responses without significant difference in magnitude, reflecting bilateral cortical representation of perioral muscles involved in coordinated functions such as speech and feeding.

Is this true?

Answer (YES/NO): NO